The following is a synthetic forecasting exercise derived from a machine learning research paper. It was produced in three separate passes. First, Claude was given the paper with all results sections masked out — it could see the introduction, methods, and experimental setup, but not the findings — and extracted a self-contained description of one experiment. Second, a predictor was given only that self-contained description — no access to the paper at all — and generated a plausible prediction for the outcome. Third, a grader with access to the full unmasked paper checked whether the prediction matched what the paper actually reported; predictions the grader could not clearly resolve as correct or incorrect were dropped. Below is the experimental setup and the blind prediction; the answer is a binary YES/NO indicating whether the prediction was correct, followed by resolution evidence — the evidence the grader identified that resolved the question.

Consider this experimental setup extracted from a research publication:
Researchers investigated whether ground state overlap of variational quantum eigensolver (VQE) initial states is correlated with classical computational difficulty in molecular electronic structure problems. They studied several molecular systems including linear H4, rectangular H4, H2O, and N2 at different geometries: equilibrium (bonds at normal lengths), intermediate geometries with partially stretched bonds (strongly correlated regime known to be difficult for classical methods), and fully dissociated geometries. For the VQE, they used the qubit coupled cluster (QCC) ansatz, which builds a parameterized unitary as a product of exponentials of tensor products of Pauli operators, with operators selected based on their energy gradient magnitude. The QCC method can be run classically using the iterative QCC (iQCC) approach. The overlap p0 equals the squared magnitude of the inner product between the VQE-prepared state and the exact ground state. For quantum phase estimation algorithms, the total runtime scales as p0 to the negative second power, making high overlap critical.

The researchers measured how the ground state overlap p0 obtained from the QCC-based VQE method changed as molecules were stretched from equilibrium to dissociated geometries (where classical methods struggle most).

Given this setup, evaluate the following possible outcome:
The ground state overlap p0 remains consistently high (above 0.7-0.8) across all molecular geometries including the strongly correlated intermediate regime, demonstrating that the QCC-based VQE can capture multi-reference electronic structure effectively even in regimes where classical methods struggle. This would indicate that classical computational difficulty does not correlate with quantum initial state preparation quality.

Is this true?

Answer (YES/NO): NO